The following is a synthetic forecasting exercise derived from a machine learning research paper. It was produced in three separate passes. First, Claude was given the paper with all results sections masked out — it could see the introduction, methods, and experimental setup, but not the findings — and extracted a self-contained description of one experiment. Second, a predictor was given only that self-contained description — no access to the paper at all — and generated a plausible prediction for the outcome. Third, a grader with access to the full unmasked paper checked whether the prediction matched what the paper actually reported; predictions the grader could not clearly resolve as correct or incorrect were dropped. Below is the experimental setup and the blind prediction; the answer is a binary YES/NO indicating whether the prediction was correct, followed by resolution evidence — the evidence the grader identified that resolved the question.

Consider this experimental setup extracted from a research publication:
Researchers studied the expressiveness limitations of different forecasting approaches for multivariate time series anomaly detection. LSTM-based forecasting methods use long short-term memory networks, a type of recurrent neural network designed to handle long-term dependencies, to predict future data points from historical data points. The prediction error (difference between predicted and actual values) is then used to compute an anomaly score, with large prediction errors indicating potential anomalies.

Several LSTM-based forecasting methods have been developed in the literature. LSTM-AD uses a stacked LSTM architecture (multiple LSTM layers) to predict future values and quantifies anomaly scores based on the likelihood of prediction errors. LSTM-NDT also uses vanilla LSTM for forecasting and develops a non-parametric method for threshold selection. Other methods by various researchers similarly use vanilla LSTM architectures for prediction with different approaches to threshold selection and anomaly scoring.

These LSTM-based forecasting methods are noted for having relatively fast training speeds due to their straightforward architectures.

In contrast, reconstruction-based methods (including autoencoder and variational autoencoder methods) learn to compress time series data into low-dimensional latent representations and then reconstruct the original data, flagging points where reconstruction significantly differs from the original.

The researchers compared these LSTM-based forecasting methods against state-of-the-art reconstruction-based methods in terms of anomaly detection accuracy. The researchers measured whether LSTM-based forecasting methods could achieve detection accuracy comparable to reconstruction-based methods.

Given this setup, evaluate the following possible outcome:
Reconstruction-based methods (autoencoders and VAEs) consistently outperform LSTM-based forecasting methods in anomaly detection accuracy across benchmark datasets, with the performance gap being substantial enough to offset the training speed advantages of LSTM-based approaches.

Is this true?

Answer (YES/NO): YES